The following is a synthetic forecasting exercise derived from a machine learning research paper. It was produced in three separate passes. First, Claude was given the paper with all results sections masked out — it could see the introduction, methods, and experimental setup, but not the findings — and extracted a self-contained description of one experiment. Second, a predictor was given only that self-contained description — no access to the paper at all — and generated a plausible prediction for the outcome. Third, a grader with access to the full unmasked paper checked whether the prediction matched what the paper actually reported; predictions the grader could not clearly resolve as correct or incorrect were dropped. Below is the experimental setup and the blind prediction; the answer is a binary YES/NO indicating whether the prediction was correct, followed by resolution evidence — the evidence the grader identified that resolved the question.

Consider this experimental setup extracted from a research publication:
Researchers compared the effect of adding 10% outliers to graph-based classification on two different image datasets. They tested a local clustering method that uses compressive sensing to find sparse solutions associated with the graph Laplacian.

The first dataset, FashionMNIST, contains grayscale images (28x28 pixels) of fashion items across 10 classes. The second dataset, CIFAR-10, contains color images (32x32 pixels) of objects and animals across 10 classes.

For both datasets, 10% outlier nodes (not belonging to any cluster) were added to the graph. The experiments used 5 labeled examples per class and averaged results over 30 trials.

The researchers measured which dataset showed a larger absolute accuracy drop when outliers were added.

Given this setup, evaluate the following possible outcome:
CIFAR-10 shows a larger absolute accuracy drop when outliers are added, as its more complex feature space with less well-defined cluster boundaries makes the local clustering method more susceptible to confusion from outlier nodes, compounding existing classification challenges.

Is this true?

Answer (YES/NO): NO